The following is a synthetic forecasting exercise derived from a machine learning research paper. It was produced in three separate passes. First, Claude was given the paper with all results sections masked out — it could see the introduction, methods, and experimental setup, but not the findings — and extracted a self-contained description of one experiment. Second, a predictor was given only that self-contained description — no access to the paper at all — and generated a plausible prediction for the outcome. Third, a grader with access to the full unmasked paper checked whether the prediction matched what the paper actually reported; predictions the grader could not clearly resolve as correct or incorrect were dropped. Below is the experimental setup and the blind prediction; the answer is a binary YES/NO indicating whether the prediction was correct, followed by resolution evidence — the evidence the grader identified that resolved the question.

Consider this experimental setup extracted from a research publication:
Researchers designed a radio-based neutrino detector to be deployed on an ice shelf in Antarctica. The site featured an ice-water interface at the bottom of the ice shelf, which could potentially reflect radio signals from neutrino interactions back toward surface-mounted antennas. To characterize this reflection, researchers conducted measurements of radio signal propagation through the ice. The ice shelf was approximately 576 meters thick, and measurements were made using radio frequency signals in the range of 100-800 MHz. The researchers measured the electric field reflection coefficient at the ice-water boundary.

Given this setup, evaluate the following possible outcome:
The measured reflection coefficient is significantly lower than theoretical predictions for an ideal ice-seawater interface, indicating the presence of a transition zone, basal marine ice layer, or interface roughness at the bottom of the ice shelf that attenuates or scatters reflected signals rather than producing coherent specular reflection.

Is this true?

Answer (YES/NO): NO